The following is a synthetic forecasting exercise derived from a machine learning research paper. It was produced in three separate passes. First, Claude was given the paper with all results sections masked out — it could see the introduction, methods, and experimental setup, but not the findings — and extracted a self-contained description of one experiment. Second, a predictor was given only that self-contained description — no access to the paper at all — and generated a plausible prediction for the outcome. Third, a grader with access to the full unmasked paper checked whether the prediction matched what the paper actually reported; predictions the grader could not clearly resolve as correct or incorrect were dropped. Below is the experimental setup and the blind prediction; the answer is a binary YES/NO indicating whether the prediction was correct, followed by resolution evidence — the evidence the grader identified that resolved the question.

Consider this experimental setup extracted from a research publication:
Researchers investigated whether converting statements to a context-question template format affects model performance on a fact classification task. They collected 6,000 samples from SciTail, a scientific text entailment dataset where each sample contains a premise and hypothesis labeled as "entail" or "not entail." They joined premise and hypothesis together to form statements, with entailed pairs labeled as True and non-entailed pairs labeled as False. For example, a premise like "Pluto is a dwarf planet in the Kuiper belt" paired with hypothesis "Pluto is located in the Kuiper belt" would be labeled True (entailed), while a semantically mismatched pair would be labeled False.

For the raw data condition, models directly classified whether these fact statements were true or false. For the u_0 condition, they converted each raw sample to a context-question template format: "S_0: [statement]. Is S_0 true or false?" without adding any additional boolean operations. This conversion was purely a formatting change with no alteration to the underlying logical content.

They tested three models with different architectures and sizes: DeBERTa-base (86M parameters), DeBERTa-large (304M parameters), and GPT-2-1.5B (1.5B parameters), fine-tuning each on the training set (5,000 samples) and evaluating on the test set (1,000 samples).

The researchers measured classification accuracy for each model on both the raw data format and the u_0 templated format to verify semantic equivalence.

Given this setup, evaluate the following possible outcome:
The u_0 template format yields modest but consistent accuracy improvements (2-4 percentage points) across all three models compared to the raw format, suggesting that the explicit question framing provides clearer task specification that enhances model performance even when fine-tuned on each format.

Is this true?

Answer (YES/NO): NO